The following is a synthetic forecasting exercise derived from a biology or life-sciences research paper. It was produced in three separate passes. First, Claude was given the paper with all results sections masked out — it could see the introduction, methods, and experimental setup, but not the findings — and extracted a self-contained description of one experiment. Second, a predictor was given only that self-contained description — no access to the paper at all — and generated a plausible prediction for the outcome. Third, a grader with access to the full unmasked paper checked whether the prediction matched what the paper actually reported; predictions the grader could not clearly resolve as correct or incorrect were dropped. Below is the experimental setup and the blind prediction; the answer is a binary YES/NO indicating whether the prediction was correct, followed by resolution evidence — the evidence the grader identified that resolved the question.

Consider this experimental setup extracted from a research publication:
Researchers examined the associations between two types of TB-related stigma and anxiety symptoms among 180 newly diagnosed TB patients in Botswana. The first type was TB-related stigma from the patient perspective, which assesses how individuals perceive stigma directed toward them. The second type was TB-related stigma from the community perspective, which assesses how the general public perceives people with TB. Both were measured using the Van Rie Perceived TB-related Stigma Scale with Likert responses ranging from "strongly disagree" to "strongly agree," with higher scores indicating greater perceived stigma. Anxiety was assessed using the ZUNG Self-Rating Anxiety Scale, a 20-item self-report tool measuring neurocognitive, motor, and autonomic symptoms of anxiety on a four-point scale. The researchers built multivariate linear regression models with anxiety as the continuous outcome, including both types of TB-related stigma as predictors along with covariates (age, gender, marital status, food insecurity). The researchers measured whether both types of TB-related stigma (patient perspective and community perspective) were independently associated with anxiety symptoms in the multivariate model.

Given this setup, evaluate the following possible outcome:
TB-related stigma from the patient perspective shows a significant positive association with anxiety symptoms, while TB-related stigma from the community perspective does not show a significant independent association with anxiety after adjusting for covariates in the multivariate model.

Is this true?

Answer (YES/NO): NO